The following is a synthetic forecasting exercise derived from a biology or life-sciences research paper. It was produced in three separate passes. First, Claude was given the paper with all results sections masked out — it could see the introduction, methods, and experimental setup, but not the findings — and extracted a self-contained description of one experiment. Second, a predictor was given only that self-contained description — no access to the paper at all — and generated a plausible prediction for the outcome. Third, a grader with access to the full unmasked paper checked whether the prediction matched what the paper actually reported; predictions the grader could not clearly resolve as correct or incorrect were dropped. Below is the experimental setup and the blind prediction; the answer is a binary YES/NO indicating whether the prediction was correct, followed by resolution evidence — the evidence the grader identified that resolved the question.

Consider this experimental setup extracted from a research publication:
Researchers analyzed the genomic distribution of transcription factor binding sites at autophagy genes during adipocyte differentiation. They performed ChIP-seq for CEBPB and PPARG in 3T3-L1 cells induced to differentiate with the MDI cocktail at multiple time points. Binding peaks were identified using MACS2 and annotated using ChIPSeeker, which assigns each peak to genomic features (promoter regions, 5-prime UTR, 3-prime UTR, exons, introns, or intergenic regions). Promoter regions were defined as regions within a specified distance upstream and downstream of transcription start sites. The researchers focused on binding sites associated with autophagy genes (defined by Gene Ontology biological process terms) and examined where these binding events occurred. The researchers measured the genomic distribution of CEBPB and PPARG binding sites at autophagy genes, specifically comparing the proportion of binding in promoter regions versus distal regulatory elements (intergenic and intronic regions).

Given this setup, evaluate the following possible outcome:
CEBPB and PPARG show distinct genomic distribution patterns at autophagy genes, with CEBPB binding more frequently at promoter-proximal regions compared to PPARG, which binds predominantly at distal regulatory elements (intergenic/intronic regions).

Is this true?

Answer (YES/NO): NO